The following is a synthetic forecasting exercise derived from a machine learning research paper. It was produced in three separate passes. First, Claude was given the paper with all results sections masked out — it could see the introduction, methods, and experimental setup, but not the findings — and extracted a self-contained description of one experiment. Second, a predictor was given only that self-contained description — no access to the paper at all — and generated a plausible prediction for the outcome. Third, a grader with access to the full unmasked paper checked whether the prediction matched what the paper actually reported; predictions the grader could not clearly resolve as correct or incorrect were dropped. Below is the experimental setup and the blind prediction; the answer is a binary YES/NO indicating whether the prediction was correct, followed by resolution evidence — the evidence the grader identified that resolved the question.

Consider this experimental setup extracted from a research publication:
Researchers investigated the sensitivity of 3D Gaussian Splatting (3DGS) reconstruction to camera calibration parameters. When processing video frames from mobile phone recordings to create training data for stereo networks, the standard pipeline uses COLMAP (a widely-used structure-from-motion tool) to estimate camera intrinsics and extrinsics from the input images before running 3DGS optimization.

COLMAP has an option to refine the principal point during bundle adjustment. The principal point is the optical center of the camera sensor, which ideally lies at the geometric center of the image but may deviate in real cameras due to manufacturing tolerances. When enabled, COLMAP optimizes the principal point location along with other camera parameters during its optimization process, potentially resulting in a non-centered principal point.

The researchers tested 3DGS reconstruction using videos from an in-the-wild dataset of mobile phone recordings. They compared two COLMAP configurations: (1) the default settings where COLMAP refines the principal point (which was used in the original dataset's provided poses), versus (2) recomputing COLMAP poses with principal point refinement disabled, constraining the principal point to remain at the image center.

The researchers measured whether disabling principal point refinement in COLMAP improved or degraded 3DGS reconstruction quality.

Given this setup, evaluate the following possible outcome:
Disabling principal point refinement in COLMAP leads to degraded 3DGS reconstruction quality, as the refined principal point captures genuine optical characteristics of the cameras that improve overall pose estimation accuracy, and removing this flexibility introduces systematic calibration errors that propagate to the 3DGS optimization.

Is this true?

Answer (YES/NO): NO